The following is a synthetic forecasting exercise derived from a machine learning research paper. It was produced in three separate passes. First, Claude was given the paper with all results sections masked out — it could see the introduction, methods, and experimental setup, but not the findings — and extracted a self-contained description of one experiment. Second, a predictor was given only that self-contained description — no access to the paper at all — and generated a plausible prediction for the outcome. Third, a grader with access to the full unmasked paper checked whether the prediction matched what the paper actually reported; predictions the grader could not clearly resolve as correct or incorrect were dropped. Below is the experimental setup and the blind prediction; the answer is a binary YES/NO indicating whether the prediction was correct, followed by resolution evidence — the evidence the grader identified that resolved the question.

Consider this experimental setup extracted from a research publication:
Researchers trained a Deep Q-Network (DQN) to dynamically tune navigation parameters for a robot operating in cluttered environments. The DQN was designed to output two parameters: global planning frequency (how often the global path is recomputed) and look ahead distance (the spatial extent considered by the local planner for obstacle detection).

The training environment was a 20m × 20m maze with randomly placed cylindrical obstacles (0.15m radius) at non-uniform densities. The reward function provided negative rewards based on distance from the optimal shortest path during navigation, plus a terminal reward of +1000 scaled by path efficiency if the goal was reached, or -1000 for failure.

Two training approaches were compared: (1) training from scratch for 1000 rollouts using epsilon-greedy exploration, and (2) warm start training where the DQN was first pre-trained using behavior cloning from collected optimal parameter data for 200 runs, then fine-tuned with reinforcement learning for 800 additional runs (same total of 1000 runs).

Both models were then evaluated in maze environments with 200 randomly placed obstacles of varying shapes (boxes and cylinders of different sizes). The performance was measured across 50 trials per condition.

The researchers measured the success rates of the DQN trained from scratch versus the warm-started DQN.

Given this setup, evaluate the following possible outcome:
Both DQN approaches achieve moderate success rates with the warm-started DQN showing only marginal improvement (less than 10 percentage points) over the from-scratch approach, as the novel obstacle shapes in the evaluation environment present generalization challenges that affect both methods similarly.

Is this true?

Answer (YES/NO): NO